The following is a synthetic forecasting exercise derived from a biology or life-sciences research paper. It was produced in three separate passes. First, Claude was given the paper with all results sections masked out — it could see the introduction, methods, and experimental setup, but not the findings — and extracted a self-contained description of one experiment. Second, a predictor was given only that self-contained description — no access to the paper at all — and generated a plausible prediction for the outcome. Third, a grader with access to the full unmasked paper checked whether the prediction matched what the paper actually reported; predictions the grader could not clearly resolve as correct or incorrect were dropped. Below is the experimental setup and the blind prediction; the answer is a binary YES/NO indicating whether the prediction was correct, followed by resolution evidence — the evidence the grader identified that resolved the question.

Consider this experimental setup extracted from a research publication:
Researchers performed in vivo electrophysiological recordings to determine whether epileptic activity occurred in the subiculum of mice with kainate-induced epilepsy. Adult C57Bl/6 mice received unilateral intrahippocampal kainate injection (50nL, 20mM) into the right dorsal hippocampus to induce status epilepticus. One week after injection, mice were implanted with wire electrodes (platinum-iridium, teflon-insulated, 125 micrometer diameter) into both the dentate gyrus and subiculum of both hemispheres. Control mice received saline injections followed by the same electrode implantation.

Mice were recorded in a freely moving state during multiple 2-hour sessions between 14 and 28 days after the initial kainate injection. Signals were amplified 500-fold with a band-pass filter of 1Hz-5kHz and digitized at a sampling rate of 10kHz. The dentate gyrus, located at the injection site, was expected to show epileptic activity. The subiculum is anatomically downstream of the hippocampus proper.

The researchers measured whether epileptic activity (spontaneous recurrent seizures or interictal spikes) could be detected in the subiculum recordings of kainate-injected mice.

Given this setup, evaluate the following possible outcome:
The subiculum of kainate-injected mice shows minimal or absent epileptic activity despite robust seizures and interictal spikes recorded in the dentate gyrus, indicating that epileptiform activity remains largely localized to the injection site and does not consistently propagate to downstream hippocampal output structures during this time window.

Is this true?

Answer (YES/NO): NO